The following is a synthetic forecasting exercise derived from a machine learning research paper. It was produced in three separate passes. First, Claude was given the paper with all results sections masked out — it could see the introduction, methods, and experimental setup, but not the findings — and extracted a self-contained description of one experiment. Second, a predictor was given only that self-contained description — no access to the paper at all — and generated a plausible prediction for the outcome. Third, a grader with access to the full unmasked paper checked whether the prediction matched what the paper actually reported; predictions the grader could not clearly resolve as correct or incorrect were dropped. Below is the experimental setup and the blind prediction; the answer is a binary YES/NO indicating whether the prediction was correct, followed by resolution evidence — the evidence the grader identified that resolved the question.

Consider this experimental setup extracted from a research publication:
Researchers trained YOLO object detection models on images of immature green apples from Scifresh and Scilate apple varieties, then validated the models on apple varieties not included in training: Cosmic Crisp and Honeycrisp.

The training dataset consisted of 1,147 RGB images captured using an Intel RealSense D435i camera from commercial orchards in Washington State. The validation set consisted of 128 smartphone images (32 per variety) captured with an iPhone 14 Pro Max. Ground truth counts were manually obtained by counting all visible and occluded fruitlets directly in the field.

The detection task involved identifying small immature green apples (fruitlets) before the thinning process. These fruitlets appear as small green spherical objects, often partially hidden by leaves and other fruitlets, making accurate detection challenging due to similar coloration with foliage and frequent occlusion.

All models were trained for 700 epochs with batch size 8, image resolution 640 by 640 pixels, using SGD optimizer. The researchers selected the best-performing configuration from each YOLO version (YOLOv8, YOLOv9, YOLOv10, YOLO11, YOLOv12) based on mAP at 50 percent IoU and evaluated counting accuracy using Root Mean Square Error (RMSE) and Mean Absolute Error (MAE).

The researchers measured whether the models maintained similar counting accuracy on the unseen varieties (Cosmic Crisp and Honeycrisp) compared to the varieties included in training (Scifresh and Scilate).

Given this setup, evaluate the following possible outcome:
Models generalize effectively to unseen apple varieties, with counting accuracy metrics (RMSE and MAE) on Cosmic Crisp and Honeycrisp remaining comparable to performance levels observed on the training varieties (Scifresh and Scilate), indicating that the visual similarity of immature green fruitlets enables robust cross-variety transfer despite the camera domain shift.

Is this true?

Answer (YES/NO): YES